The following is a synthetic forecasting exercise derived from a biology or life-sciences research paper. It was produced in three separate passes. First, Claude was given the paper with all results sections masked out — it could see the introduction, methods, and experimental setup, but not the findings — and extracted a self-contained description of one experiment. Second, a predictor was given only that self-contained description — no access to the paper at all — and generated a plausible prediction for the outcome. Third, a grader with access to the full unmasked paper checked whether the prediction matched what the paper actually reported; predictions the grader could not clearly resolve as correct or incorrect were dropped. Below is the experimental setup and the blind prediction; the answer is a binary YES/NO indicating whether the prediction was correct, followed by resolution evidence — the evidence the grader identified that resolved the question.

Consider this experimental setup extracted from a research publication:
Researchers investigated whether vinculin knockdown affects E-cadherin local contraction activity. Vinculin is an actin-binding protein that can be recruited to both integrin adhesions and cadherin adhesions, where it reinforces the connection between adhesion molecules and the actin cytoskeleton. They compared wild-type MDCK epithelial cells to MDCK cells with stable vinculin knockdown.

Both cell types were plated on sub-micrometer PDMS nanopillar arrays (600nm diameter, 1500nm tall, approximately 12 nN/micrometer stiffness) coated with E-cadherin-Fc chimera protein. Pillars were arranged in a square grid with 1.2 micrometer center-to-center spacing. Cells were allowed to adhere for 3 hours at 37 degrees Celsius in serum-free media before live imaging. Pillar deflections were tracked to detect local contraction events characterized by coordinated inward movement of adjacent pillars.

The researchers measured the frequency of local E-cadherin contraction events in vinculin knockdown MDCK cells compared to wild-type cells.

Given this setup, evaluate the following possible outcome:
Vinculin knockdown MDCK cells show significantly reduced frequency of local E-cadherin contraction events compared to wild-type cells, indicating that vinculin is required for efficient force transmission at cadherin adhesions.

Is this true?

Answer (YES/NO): YES